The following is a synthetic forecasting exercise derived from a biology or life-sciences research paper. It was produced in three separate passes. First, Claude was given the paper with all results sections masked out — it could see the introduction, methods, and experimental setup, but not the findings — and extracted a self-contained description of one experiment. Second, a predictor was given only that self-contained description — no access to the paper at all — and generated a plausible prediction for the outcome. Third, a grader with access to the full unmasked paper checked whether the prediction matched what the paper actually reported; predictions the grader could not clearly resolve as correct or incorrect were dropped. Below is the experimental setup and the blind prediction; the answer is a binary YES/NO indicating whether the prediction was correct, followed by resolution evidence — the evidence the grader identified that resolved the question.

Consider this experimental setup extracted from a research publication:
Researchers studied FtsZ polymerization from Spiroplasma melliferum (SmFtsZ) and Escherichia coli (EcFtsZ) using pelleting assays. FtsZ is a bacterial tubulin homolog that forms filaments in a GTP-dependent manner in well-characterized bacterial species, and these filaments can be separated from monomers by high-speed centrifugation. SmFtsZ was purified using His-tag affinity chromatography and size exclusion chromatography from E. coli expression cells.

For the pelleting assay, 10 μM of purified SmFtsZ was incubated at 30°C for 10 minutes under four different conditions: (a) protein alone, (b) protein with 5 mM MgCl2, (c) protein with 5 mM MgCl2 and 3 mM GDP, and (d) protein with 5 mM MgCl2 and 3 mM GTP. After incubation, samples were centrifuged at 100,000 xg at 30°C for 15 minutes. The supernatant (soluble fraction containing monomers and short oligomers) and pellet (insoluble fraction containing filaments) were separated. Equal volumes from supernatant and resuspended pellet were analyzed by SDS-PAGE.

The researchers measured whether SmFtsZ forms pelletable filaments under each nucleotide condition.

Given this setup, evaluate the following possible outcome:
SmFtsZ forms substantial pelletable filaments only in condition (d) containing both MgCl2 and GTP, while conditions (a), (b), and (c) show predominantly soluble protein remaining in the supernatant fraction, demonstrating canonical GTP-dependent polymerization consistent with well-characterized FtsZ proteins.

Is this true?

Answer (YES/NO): YES